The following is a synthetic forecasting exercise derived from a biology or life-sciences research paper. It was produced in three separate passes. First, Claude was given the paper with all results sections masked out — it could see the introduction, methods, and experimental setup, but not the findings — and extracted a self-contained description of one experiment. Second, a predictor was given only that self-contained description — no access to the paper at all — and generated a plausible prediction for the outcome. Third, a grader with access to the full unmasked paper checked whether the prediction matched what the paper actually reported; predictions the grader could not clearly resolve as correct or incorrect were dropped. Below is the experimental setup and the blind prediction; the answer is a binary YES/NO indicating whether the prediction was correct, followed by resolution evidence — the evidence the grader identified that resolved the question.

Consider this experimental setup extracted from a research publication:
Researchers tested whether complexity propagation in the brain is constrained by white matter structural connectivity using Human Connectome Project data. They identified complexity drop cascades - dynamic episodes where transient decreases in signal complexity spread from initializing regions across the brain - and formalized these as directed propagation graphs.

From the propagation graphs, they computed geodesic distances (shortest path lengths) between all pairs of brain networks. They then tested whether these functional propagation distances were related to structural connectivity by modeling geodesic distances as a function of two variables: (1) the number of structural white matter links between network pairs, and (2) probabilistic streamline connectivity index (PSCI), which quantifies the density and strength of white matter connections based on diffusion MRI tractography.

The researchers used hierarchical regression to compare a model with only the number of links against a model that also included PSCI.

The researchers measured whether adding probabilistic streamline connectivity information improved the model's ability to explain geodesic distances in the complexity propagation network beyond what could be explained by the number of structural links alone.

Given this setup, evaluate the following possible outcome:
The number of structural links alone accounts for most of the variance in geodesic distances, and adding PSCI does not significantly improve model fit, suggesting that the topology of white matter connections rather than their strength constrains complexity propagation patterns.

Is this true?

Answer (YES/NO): NO